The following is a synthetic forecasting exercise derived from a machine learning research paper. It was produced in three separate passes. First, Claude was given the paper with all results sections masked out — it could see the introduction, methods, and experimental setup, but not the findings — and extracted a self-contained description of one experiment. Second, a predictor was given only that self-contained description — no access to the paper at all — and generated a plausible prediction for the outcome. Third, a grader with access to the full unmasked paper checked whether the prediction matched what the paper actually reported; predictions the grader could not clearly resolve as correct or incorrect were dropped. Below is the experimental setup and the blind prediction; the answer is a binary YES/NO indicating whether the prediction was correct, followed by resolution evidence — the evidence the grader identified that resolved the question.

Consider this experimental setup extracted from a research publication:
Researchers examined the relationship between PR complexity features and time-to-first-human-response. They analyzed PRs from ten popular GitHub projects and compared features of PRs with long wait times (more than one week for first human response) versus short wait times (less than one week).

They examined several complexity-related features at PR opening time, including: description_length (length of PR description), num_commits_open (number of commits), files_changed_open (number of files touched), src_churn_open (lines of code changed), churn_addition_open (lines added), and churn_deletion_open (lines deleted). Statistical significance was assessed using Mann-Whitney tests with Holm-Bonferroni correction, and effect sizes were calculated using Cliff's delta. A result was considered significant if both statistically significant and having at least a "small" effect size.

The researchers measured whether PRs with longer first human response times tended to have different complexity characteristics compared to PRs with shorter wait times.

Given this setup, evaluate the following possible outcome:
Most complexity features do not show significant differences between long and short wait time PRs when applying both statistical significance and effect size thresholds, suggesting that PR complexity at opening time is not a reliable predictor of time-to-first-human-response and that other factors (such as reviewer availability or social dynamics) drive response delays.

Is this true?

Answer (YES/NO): NO